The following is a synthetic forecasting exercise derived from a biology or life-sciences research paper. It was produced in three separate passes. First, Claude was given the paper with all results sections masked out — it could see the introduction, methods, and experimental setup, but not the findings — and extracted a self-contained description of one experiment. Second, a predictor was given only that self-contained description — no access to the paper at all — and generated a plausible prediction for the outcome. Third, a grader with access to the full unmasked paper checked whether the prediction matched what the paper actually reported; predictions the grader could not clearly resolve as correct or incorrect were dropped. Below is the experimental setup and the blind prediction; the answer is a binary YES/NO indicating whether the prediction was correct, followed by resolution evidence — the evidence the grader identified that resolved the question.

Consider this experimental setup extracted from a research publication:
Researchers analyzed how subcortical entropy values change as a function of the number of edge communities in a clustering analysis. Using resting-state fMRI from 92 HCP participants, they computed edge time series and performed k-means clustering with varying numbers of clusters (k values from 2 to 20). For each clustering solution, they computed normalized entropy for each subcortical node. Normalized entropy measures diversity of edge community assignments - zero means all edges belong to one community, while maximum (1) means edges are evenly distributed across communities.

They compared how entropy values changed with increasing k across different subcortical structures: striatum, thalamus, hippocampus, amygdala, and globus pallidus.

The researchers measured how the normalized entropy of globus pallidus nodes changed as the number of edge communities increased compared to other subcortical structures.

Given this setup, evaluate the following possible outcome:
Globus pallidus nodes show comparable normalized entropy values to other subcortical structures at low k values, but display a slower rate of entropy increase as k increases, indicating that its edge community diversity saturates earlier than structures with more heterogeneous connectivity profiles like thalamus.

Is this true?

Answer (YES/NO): NO